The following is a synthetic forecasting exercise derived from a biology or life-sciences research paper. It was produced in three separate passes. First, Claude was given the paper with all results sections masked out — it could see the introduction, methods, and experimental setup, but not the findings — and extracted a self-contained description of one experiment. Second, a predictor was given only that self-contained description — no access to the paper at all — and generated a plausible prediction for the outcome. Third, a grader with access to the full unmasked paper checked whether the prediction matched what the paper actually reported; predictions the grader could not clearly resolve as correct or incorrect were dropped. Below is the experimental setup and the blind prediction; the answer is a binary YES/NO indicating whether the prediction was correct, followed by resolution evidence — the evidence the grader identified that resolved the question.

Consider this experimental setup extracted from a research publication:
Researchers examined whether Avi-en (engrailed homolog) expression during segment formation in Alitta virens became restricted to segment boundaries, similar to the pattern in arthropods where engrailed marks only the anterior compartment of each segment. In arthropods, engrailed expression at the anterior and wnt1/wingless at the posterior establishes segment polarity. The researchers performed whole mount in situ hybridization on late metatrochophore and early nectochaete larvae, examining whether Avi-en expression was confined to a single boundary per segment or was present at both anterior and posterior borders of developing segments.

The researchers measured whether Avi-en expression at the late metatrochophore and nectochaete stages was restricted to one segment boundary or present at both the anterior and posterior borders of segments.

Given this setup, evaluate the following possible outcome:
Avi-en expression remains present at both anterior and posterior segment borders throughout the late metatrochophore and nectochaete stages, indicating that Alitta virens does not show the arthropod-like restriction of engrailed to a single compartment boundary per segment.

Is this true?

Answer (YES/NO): YES